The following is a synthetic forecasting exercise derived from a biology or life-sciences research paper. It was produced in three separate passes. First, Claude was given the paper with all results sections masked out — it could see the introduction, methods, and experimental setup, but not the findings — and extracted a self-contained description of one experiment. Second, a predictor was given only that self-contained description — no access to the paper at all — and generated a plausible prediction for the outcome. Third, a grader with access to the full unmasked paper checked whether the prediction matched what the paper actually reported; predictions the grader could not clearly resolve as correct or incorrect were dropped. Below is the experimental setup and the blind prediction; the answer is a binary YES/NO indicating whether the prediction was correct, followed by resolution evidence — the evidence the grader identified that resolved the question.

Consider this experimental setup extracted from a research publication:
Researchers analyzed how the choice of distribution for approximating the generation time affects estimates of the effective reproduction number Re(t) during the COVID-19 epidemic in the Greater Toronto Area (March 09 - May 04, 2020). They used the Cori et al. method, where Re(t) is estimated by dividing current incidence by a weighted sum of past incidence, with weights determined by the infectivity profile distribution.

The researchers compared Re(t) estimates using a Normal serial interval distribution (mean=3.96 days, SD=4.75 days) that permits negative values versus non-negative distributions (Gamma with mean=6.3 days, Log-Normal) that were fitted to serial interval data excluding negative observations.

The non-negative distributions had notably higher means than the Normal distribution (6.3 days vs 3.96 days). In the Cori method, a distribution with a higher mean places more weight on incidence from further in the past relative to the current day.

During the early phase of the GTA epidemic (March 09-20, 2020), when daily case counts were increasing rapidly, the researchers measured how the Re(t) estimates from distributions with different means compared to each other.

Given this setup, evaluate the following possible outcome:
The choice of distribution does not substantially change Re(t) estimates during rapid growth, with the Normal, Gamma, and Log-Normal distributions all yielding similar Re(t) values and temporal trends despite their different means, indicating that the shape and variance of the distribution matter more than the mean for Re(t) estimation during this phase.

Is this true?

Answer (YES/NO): NO